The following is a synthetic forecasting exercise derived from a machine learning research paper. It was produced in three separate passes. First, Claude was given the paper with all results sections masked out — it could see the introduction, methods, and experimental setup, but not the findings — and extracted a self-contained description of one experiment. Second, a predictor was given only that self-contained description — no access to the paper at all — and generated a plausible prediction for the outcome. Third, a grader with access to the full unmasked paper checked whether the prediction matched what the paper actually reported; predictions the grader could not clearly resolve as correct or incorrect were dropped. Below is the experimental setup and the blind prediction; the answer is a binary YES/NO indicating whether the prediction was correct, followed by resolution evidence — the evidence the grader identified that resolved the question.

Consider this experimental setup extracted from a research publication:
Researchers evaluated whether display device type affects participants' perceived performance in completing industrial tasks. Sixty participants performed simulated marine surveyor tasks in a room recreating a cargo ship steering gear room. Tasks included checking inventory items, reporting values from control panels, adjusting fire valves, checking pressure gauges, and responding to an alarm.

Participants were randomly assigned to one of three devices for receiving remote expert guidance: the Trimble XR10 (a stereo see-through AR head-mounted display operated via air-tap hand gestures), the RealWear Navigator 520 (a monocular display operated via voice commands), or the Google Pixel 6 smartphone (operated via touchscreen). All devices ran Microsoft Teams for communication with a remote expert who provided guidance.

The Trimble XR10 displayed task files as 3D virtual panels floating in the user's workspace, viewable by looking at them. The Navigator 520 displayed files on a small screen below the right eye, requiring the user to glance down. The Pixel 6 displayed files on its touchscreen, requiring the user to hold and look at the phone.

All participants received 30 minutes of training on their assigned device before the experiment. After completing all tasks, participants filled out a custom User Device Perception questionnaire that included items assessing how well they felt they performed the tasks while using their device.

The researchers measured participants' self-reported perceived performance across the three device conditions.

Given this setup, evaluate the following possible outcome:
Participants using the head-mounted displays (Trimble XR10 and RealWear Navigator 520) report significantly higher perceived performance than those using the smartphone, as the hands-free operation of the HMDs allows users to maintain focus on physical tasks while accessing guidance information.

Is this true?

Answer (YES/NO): NO